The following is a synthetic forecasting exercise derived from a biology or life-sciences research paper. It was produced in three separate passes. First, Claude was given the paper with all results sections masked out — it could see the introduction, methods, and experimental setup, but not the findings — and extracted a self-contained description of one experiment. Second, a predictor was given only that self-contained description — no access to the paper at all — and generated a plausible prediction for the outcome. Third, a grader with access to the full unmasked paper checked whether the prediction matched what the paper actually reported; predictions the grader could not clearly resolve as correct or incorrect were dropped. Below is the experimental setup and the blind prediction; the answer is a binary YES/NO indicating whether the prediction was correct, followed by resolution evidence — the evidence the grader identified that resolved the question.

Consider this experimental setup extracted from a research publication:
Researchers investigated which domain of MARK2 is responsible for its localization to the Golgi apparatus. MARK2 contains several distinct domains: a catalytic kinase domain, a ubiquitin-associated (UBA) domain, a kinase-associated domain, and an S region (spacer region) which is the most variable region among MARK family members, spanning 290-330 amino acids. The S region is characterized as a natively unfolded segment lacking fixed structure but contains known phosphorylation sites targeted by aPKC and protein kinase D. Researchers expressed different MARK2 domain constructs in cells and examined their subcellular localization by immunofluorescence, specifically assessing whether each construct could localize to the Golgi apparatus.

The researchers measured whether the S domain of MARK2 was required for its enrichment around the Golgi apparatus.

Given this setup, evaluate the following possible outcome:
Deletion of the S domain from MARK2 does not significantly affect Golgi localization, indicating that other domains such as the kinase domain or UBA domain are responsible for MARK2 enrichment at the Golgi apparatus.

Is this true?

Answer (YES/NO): NO